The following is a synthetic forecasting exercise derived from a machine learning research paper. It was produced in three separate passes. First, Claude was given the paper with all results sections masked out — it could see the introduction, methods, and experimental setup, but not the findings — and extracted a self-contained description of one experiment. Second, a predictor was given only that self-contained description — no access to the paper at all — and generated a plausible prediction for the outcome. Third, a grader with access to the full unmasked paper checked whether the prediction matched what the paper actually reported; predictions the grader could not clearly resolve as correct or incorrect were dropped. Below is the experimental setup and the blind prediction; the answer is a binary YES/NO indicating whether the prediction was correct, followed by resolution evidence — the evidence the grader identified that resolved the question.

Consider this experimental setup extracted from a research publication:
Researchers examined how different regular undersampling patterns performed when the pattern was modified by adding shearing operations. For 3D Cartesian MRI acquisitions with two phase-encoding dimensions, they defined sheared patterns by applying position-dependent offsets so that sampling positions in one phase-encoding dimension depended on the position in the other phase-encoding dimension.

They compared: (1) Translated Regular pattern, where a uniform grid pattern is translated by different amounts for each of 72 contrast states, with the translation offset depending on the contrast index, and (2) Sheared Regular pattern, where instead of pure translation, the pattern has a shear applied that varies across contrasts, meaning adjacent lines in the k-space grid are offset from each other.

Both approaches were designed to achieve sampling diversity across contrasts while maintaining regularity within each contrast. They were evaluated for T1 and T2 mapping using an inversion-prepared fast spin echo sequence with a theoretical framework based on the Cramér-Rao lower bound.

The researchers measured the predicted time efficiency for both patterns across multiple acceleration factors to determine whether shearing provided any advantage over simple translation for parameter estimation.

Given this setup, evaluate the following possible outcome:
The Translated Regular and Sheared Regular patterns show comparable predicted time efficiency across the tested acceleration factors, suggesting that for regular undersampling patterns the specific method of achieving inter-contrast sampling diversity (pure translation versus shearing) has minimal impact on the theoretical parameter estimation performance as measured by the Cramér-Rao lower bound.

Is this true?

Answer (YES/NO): NO